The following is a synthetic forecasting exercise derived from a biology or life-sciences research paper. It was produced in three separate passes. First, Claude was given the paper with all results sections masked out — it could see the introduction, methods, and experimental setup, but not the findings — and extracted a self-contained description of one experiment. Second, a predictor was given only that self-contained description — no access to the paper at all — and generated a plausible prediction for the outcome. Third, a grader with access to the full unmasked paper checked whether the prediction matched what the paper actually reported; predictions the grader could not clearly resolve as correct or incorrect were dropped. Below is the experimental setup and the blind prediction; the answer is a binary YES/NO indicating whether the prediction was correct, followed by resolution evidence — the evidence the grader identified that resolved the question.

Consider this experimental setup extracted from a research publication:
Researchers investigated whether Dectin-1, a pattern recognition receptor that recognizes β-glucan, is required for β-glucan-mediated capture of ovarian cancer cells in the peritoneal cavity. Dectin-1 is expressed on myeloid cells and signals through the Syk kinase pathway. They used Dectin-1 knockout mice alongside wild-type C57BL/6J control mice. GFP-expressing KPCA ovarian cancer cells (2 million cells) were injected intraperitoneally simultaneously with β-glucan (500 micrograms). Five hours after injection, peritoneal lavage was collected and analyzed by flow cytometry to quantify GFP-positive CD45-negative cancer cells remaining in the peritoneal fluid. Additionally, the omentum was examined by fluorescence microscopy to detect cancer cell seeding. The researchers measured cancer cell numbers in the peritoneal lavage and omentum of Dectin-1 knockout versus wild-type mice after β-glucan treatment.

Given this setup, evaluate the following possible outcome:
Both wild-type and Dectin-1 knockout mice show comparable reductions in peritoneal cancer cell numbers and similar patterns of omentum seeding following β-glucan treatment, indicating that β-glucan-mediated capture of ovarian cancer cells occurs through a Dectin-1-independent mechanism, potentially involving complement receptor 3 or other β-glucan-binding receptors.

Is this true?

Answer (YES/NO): NO